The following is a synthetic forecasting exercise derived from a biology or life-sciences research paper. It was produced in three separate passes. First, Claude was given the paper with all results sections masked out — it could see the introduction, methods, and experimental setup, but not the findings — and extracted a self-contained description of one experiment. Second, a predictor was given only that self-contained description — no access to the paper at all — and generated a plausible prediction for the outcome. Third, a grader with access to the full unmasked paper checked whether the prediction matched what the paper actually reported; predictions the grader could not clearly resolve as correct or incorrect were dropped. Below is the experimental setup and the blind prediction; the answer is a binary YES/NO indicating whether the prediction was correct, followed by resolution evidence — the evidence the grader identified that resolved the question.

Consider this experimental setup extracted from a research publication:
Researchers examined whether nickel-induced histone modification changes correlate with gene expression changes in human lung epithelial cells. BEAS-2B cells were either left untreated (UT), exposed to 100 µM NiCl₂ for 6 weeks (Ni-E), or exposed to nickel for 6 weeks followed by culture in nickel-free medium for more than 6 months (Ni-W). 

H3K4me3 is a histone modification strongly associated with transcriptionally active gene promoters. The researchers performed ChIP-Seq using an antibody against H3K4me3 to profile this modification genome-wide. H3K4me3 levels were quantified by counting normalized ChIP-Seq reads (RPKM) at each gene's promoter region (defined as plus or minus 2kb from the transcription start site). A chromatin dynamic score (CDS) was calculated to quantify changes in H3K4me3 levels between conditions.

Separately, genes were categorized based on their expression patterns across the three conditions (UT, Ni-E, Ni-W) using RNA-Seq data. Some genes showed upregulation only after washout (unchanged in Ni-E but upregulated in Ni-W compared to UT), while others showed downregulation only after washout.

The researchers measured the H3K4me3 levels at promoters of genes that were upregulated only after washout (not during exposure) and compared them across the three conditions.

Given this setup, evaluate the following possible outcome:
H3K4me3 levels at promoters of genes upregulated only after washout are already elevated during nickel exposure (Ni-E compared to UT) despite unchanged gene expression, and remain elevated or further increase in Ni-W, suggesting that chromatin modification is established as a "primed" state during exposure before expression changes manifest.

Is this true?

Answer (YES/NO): NO